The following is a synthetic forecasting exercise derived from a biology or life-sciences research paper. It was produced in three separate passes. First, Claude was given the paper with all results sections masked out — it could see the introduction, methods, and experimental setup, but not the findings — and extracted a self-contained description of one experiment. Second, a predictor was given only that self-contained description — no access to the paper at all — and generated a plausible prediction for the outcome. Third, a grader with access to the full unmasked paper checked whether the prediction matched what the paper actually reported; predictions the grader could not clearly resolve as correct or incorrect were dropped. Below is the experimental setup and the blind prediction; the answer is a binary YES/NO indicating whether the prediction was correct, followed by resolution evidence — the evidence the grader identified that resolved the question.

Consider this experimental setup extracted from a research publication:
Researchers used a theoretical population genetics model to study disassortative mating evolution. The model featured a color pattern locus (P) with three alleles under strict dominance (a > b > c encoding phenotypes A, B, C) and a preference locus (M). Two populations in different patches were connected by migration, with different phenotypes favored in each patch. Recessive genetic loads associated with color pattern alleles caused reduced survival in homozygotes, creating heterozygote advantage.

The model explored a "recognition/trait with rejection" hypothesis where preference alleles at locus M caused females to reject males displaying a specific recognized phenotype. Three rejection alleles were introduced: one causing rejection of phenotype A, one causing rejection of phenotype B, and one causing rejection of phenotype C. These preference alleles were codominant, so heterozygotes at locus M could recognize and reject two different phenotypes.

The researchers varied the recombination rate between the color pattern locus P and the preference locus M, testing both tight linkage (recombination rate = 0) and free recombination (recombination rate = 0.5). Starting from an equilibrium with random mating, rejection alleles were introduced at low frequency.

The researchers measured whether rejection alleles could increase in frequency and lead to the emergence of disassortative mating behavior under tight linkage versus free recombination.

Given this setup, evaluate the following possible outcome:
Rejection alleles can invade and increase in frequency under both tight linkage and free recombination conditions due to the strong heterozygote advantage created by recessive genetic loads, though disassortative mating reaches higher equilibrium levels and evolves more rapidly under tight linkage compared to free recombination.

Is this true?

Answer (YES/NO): NO